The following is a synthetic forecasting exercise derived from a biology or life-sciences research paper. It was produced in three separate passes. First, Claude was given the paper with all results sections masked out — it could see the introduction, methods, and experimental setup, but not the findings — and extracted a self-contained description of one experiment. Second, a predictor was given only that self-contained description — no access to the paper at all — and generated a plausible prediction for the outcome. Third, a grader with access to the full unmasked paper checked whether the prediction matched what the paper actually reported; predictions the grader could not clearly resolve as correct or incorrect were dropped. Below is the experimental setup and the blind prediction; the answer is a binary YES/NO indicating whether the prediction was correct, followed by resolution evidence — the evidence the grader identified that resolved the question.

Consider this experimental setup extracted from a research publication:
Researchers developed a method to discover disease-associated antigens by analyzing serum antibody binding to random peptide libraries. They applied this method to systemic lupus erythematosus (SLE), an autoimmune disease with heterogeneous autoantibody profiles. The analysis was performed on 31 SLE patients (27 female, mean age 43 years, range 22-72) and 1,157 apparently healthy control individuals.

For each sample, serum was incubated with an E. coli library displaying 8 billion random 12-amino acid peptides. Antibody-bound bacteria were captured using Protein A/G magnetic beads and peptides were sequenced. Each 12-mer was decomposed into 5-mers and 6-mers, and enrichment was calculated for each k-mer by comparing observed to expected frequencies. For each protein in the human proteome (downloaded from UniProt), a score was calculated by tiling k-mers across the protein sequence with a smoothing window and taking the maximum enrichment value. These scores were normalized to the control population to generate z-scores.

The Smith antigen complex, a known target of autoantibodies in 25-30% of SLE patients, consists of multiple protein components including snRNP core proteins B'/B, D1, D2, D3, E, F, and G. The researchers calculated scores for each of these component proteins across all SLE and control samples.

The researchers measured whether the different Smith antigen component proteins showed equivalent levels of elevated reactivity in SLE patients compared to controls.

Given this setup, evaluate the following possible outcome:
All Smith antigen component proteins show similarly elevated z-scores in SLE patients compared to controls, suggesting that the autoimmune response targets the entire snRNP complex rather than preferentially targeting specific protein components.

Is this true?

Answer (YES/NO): NO